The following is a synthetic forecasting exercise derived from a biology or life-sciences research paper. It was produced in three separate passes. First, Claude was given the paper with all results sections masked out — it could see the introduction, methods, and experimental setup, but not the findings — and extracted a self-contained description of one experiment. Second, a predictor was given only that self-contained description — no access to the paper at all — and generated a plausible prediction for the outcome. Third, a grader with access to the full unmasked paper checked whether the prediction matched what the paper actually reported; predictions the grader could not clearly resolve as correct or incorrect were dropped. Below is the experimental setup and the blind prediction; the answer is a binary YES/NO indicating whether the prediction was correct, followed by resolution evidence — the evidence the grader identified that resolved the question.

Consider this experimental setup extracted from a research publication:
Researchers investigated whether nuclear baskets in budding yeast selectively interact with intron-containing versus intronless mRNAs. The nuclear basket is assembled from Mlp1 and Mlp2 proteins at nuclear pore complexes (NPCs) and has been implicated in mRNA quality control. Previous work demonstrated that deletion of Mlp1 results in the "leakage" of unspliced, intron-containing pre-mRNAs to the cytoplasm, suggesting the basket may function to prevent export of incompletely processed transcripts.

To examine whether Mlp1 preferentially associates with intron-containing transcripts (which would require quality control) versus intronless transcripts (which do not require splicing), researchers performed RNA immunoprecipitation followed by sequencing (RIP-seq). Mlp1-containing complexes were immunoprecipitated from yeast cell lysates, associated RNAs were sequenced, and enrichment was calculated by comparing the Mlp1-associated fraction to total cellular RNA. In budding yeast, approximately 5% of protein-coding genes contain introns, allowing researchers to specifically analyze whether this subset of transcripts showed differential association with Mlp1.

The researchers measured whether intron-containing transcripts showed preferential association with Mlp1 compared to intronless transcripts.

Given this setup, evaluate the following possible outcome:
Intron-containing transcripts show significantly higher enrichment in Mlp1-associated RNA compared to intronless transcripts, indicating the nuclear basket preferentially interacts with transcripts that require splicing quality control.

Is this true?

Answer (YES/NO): NO